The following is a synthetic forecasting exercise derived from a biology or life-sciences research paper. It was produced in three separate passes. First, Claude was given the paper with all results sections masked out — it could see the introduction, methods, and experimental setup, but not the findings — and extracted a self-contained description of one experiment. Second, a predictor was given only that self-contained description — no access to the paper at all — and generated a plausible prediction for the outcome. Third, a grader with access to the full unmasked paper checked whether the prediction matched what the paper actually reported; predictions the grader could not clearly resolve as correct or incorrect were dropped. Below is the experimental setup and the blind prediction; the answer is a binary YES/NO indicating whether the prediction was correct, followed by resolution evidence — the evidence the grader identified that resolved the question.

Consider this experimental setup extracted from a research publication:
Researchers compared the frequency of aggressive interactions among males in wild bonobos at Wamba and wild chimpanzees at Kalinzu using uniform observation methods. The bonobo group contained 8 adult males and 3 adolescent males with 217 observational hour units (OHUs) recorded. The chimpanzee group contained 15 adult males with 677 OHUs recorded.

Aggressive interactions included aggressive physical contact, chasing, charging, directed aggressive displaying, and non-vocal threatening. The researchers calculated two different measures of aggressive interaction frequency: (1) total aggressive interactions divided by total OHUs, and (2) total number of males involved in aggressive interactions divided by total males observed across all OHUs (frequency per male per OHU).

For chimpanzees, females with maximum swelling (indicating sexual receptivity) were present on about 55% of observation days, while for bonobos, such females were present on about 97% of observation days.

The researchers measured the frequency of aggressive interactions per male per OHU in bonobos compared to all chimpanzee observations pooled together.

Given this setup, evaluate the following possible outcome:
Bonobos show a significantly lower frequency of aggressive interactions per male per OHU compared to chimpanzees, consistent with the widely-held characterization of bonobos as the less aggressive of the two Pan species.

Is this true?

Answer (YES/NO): NO